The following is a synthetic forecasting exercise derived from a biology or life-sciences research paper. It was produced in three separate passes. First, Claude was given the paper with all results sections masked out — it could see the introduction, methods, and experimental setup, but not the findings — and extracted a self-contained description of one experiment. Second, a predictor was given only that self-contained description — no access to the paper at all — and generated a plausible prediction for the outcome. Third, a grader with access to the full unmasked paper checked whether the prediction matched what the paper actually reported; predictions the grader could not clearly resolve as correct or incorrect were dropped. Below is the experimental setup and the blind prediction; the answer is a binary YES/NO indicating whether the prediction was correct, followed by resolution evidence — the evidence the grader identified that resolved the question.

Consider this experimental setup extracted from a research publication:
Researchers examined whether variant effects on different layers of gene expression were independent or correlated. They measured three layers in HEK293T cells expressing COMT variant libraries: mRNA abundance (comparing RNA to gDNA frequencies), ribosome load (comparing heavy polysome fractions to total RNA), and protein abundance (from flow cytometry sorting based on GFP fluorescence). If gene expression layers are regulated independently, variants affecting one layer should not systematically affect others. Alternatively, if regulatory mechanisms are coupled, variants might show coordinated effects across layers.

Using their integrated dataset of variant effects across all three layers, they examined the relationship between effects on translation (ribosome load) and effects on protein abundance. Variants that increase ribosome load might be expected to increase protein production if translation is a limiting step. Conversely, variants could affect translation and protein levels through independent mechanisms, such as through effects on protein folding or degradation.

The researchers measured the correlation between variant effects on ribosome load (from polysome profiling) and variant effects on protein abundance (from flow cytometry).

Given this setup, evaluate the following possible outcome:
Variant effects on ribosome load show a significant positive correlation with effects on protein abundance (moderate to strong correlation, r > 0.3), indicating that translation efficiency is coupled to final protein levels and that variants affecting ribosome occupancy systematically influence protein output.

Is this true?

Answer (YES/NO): NO